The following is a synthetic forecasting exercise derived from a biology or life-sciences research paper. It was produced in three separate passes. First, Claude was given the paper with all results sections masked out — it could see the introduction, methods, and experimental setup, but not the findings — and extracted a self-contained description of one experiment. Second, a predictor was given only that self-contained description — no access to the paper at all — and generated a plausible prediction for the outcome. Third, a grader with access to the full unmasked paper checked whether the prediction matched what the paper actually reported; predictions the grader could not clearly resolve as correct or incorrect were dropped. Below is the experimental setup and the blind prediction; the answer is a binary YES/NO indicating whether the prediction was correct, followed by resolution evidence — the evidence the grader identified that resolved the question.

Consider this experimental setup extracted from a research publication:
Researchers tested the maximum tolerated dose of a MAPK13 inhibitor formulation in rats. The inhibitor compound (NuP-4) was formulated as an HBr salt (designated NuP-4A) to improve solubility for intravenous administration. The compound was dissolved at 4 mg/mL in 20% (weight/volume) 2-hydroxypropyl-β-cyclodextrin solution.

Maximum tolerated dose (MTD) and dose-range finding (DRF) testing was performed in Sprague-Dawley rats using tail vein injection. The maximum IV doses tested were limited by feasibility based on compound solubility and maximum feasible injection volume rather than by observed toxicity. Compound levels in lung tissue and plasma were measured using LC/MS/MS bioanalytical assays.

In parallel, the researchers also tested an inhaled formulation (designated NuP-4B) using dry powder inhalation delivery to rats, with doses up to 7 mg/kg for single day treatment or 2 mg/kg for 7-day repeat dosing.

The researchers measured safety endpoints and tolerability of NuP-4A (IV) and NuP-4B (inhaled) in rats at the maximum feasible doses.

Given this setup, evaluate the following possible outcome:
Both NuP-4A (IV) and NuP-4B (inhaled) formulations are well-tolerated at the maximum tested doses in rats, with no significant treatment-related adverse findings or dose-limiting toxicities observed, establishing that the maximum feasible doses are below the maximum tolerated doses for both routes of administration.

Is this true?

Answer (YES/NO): YES